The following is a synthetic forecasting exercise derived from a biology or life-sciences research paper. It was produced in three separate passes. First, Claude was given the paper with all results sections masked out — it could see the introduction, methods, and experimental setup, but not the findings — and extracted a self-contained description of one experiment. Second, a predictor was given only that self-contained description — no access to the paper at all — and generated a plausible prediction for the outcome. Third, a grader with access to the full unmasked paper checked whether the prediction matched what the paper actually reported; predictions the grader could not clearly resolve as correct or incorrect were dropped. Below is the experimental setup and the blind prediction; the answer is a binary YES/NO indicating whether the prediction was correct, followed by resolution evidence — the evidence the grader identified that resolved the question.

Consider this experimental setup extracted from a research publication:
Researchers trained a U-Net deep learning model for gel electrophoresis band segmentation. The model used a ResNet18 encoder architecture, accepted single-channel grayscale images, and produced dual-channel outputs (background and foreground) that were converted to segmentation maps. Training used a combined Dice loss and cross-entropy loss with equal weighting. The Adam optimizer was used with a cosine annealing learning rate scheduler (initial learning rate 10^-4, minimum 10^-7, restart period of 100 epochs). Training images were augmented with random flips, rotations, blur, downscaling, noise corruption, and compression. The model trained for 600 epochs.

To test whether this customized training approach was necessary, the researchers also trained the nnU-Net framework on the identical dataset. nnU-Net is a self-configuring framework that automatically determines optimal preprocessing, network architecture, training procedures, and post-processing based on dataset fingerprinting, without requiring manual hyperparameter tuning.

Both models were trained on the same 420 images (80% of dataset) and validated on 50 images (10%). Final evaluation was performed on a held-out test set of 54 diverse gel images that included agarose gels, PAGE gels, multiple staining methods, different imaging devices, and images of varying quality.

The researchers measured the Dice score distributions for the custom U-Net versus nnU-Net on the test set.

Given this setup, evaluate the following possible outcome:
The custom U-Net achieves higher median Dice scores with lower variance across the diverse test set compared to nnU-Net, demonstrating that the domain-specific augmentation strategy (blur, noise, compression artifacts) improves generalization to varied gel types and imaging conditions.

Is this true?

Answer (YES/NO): NO